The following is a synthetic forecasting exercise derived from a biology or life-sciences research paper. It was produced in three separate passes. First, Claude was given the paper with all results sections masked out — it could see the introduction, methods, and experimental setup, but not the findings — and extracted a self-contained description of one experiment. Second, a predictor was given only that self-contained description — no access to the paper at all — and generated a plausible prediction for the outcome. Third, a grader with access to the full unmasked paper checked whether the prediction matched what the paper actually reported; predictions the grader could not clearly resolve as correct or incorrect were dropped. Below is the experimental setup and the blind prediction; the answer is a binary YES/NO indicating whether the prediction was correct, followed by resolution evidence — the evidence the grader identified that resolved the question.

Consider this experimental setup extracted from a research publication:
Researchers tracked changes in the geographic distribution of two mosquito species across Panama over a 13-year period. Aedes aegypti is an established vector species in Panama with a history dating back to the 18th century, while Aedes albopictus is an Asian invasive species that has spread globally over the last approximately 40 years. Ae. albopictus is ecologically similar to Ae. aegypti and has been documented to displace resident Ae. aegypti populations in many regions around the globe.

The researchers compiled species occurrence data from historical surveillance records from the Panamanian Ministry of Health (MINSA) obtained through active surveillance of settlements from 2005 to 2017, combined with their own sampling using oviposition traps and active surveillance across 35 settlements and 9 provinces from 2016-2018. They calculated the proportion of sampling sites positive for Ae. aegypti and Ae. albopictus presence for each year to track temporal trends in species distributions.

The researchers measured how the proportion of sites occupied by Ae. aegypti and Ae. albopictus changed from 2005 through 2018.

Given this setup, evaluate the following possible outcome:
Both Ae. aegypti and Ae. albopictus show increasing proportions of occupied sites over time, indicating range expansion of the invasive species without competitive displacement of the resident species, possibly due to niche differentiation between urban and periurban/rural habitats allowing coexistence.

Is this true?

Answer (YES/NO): NO